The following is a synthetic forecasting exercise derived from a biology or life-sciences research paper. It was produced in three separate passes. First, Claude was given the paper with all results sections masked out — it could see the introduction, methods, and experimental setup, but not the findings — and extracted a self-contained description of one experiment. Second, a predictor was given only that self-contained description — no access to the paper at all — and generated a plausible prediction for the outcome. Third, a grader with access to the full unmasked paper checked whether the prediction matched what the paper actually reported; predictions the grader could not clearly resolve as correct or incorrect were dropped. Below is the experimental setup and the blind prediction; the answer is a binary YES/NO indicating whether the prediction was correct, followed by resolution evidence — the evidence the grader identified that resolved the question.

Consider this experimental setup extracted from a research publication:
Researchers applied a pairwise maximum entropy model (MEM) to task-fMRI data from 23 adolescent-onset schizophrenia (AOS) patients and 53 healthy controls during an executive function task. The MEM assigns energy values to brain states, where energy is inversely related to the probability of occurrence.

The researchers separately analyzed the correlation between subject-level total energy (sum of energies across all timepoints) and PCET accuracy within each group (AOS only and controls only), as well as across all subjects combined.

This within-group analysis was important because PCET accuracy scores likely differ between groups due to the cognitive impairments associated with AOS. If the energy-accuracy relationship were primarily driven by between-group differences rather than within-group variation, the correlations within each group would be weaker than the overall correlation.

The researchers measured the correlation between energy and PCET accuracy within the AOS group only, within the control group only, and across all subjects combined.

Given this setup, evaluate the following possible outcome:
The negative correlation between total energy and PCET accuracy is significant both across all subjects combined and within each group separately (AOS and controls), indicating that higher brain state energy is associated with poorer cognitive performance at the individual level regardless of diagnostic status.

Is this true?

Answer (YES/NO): YES